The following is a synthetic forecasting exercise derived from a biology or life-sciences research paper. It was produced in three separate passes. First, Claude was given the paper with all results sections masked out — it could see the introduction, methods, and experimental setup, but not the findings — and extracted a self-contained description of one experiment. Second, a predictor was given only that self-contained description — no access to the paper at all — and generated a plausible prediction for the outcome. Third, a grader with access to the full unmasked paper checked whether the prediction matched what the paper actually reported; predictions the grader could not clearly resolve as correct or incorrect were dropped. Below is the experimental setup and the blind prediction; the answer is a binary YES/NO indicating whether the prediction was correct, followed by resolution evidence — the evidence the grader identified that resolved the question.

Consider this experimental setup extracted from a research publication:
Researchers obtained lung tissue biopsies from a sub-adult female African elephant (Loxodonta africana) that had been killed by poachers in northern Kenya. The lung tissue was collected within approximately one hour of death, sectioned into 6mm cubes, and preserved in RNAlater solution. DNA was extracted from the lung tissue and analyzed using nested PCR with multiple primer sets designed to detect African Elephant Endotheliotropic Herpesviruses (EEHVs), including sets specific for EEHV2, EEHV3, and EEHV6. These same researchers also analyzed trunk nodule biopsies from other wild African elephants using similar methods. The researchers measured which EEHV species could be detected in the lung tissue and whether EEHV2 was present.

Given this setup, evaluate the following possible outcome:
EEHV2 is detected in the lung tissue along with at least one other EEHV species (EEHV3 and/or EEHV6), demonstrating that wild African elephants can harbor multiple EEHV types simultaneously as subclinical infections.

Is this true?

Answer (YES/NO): YES